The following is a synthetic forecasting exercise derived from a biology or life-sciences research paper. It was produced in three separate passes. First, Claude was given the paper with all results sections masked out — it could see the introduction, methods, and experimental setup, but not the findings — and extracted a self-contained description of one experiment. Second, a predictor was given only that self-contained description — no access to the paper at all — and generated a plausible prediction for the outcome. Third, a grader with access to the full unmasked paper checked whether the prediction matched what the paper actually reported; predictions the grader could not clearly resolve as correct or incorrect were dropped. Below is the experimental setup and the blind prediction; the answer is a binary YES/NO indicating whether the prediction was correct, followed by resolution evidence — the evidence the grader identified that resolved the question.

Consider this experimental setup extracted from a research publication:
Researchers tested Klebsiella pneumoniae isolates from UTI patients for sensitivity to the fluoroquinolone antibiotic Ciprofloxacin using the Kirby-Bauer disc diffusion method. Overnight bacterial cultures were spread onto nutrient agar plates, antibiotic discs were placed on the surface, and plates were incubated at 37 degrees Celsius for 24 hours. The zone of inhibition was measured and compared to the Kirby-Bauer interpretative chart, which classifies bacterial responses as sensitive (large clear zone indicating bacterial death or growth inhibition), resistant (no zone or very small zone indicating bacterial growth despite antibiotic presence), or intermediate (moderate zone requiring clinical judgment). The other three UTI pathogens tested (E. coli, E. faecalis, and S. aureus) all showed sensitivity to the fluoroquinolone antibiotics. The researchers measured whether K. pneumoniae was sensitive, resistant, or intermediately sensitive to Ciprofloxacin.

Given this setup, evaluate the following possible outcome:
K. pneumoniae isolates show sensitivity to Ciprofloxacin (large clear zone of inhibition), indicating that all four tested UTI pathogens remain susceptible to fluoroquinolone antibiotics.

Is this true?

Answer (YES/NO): NO